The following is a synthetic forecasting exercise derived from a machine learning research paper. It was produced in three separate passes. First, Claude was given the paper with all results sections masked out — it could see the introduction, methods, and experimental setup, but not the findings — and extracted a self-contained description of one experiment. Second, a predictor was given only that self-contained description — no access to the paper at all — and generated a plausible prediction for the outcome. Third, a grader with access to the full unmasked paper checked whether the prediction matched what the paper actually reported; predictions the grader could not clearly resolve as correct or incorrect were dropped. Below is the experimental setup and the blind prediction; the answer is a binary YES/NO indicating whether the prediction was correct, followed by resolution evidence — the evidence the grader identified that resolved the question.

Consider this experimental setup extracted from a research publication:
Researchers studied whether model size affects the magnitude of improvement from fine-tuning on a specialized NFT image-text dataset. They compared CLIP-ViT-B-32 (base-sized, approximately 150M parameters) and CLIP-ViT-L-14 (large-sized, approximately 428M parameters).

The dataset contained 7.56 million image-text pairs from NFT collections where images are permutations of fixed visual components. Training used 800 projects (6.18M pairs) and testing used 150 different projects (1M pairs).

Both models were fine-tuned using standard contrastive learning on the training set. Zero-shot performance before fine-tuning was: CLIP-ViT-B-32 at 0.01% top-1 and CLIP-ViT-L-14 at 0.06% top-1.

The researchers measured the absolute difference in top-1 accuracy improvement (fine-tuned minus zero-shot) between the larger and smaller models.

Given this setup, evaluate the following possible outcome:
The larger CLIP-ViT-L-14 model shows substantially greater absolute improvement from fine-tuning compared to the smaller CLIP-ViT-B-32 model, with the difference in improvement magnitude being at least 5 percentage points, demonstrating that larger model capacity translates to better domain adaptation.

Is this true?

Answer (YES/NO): NO